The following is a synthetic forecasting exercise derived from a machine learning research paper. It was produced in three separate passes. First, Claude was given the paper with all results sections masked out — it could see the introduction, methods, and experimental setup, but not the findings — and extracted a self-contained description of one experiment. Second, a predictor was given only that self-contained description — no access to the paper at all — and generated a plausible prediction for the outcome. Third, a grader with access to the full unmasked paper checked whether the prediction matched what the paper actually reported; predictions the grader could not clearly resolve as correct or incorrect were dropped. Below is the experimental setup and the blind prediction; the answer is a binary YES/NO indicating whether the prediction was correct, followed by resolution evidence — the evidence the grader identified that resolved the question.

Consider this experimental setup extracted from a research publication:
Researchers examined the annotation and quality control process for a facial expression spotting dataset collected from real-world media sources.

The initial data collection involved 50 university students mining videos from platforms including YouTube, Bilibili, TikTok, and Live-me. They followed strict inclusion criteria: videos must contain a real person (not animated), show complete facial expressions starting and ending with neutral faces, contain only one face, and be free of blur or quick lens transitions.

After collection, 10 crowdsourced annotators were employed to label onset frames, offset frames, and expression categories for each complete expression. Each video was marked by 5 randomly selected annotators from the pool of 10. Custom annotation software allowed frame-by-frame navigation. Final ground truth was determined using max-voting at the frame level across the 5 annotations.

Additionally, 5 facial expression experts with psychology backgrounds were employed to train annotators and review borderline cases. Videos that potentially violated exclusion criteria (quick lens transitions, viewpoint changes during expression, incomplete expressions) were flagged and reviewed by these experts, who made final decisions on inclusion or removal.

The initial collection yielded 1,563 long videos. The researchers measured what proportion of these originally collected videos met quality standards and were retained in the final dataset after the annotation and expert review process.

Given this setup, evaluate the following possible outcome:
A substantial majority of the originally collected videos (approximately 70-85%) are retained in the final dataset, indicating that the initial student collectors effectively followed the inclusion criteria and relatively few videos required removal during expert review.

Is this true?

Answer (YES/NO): YES